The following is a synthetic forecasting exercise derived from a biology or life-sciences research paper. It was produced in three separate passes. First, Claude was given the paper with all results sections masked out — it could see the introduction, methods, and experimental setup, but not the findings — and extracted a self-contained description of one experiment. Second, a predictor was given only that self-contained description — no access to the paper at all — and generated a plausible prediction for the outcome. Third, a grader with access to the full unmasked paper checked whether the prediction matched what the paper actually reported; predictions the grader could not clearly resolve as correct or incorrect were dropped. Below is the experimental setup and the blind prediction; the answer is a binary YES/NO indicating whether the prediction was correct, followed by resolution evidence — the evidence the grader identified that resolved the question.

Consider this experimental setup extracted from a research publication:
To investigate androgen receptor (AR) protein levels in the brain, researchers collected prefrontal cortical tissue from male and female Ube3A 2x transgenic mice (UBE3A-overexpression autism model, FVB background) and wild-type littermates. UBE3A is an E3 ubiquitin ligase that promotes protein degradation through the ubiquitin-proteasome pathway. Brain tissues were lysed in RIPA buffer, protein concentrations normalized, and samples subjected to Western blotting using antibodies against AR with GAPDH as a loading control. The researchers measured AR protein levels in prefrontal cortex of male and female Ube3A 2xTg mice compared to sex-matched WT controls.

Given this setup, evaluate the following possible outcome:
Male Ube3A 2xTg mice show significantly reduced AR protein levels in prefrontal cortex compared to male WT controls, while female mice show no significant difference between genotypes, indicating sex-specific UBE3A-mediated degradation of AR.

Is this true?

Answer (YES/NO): NO